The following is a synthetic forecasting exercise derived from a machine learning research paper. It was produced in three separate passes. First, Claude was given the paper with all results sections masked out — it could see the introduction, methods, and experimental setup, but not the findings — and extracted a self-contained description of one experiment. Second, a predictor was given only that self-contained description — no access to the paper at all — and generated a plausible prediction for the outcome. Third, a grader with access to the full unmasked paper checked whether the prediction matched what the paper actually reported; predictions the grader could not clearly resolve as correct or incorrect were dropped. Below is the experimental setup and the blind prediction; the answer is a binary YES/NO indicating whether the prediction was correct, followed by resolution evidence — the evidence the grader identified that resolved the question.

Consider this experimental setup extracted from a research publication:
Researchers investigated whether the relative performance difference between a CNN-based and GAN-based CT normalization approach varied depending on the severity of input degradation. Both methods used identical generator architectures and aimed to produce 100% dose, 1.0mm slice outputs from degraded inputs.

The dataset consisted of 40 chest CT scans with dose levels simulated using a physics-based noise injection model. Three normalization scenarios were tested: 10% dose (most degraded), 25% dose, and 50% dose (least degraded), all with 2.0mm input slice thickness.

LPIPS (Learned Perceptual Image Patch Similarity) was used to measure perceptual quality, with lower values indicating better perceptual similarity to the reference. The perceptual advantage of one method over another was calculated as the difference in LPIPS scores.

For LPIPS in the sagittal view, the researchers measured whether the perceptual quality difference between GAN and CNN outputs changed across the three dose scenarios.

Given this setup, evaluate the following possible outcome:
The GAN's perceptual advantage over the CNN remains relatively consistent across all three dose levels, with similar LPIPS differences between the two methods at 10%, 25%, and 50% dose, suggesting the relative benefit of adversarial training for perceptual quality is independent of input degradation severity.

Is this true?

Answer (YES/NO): NO